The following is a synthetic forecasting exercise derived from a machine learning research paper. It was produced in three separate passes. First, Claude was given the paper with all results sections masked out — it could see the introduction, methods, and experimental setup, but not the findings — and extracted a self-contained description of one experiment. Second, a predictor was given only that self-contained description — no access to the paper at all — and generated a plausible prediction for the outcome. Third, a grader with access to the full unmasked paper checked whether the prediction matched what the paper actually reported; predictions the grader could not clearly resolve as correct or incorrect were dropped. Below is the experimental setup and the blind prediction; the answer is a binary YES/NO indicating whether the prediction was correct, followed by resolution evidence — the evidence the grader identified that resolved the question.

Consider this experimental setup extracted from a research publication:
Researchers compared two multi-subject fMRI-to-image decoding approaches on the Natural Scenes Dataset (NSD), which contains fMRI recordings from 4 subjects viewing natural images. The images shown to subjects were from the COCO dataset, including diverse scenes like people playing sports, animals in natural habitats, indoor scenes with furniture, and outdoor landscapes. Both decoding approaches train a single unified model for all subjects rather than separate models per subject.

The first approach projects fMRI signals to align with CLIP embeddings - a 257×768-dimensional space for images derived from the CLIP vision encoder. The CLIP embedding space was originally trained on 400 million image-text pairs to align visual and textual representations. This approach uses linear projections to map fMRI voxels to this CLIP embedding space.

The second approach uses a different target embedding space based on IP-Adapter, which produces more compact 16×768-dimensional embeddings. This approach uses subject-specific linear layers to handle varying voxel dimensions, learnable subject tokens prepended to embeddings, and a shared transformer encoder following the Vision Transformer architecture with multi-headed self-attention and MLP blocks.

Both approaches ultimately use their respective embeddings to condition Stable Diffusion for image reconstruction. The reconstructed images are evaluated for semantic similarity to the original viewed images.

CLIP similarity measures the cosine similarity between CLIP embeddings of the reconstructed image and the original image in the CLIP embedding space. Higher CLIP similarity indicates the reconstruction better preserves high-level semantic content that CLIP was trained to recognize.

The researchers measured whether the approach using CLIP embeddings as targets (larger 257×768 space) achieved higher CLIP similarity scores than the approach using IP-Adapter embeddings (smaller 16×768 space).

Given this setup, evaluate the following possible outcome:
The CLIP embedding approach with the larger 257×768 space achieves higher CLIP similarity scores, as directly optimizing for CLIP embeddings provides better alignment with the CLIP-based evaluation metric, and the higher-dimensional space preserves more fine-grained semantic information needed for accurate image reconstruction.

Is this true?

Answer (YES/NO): YES